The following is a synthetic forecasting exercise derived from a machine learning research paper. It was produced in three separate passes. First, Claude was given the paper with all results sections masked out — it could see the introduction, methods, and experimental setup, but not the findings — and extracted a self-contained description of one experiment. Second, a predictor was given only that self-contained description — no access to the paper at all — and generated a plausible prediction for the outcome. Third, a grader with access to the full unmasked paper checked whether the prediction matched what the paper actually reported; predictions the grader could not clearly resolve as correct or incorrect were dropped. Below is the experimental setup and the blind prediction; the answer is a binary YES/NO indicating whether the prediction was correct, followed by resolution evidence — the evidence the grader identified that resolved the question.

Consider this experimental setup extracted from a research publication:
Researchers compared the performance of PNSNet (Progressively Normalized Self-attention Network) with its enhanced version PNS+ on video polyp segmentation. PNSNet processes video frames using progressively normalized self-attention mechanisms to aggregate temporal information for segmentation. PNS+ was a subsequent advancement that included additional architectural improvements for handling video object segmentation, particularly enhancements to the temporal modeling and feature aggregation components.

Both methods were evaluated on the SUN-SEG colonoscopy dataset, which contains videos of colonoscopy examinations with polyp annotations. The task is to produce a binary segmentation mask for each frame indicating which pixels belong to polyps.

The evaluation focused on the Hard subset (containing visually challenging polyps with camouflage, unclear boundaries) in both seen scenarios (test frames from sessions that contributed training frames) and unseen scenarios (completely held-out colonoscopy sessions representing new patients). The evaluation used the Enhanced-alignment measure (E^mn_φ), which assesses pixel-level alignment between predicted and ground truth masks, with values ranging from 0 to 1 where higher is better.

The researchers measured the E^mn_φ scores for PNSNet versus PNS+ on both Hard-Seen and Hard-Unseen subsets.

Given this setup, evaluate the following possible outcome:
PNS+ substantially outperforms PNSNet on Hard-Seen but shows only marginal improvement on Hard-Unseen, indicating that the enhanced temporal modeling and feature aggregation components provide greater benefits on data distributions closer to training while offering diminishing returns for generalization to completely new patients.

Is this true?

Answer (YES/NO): NO